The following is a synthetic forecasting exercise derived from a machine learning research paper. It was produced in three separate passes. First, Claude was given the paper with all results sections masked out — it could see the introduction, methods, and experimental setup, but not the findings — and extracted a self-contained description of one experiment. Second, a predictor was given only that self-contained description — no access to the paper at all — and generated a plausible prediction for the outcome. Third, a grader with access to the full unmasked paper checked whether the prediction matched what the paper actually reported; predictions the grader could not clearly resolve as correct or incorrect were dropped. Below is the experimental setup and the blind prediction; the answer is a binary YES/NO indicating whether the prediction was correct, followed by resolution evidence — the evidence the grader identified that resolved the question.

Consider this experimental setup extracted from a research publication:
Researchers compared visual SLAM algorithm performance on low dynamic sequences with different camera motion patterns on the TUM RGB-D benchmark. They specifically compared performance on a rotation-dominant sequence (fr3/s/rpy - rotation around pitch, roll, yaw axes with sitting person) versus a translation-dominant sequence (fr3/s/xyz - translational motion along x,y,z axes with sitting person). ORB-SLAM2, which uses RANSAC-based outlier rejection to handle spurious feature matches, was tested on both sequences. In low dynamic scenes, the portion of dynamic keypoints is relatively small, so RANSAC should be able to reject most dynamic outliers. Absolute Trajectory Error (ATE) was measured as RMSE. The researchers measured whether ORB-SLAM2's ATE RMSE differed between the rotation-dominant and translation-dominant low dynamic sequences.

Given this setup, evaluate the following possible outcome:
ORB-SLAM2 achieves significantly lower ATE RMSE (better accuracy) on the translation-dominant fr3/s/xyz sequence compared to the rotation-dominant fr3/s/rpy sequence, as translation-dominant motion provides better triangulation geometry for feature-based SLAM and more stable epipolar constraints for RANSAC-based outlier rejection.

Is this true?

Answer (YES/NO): YES